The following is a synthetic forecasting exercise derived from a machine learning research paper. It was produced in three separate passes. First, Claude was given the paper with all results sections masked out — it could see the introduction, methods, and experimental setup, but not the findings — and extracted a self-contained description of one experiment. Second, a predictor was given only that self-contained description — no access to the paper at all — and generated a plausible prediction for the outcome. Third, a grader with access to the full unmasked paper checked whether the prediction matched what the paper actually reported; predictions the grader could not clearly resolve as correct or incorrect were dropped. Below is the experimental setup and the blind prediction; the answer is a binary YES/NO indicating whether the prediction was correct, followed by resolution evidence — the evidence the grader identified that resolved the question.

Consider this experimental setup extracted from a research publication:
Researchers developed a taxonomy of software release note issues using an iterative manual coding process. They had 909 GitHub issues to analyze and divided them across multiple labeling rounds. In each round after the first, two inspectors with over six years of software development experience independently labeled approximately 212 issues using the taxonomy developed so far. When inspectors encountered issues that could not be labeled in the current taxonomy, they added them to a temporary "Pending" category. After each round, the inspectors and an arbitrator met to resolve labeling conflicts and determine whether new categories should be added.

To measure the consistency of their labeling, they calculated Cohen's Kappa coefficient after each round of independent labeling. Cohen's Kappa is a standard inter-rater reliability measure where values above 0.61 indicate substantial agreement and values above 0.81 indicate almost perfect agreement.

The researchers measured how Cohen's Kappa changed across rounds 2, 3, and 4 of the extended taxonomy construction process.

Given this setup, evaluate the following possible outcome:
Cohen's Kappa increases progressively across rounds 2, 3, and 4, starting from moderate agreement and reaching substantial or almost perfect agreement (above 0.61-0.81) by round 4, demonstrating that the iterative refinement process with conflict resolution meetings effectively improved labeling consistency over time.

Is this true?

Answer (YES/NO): NO